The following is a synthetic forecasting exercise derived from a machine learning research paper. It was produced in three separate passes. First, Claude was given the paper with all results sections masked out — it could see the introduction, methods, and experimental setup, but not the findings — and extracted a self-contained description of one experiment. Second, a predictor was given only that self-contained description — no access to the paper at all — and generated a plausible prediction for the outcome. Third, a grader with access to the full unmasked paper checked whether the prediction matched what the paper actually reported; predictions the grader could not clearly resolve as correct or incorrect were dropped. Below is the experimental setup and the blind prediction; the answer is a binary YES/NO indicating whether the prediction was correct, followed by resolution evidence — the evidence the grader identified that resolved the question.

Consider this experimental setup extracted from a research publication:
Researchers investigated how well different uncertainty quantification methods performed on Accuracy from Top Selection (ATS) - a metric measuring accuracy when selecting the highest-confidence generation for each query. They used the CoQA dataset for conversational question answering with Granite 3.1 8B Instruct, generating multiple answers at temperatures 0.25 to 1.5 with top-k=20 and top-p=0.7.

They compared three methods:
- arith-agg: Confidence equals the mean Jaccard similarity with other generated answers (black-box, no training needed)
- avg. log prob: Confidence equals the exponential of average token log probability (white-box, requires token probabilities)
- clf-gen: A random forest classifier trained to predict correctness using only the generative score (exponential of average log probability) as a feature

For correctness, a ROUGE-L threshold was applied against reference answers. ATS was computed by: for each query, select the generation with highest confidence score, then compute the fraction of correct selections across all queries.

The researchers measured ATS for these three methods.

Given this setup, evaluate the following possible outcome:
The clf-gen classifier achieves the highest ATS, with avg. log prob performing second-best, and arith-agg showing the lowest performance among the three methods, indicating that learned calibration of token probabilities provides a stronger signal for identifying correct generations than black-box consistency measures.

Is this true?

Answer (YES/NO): NO